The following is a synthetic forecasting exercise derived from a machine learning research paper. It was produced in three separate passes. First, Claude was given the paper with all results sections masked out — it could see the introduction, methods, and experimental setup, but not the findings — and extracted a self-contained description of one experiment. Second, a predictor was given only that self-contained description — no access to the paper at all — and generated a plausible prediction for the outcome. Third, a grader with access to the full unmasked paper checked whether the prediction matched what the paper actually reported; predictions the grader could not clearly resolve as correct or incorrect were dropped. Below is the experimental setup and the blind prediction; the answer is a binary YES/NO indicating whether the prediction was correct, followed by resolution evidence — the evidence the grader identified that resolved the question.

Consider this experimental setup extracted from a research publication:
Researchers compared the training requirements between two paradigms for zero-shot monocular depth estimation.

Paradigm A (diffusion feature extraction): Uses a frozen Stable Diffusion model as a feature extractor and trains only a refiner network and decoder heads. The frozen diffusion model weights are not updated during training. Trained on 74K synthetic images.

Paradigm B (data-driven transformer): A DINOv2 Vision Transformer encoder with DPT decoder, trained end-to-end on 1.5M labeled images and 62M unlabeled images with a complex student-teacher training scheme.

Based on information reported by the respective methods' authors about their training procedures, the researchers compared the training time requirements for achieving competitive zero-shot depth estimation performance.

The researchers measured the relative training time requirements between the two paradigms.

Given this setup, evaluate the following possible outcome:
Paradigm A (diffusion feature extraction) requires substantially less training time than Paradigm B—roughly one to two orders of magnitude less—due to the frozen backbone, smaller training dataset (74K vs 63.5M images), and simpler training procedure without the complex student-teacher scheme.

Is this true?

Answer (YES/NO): YES